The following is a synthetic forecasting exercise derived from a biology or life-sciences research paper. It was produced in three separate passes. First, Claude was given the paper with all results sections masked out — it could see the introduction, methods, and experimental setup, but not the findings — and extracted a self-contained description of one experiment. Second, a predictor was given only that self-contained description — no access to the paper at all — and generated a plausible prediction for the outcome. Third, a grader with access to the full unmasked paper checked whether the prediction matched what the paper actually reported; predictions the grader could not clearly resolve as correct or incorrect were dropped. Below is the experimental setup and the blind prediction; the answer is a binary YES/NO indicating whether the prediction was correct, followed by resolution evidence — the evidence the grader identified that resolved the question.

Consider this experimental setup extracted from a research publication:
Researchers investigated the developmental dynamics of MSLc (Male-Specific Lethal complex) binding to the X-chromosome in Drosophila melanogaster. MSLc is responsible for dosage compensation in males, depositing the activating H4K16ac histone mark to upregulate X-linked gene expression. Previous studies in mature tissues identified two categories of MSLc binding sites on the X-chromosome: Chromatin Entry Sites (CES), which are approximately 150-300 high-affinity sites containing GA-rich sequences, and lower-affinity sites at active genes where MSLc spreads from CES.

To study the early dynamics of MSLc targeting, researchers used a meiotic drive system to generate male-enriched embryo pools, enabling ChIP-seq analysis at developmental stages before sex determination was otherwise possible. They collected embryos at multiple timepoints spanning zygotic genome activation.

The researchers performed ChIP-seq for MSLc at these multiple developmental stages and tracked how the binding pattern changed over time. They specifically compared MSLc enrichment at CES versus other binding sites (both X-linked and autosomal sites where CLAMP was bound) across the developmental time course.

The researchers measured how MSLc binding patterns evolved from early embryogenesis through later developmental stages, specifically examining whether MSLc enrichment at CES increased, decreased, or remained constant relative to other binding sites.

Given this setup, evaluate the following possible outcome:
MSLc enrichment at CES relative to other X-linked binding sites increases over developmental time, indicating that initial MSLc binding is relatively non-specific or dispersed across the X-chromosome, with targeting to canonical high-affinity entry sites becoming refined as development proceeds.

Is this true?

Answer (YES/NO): YES